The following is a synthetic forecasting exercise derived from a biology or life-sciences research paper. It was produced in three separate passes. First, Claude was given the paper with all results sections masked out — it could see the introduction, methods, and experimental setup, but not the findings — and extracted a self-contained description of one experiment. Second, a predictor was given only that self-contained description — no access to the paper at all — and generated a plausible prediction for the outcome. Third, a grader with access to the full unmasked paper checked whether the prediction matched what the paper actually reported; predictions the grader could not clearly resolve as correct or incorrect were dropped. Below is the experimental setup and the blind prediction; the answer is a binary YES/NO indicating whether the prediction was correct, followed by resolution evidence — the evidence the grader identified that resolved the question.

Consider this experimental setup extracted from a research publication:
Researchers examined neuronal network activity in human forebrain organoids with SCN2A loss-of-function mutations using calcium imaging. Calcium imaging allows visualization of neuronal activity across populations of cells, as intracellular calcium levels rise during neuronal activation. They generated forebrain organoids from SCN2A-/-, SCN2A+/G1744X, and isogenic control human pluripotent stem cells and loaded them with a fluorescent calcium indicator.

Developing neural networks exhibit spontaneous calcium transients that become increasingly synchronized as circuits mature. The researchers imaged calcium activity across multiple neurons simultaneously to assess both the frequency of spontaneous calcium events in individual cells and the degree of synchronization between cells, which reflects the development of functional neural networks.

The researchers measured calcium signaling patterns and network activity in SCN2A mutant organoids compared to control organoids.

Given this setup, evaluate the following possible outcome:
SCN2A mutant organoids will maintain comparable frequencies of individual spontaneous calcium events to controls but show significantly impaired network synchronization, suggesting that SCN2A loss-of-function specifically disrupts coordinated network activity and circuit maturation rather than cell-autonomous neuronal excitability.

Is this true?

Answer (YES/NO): NO